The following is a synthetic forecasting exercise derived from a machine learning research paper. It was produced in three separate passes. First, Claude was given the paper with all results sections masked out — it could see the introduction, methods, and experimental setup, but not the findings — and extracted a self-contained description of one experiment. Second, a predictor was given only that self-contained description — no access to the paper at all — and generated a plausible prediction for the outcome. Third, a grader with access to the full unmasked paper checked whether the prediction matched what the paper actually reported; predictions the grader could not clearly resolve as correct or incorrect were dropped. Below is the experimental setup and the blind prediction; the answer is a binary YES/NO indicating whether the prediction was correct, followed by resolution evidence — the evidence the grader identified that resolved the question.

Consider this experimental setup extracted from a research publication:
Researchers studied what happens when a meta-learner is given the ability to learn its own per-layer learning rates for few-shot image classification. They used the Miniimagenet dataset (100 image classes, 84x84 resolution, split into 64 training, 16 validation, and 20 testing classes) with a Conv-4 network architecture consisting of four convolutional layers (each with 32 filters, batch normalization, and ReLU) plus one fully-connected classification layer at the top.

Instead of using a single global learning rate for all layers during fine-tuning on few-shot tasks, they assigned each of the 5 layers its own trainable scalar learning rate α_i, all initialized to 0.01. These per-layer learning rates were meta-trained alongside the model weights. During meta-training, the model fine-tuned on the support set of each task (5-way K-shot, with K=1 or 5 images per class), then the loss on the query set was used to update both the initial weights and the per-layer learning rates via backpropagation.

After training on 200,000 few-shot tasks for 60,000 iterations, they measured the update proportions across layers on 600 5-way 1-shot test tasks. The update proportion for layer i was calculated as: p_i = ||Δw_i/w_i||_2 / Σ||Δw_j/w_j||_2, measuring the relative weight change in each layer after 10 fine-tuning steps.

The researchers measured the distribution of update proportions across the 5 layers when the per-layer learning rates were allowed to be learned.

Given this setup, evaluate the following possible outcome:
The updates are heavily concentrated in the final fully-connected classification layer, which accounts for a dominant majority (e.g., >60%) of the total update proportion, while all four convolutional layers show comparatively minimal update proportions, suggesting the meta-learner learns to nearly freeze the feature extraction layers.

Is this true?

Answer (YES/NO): YES